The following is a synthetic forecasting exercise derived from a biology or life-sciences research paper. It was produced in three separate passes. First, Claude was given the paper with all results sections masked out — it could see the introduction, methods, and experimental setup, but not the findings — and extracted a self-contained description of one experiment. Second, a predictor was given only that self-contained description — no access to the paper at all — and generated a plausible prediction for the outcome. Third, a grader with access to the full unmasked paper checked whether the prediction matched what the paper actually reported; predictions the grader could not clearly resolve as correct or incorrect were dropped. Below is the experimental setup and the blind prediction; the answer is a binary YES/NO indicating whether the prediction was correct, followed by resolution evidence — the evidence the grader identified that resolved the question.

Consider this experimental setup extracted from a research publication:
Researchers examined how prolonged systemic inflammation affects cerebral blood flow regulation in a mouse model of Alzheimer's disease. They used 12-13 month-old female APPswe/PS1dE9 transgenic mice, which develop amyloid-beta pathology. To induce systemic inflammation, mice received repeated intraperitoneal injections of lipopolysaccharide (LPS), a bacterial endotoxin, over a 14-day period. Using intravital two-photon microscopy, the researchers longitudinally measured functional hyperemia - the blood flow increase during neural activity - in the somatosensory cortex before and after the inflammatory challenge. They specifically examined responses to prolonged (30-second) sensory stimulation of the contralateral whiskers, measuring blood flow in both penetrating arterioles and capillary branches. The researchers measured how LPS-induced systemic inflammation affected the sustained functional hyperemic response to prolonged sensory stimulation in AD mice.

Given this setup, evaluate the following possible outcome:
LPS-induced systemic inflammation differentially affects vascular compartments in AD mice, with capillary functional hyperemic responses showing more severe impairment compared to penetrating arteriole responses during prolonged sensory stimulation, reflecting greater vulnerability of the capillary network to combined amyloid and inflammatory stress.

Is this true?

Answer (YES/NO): NO